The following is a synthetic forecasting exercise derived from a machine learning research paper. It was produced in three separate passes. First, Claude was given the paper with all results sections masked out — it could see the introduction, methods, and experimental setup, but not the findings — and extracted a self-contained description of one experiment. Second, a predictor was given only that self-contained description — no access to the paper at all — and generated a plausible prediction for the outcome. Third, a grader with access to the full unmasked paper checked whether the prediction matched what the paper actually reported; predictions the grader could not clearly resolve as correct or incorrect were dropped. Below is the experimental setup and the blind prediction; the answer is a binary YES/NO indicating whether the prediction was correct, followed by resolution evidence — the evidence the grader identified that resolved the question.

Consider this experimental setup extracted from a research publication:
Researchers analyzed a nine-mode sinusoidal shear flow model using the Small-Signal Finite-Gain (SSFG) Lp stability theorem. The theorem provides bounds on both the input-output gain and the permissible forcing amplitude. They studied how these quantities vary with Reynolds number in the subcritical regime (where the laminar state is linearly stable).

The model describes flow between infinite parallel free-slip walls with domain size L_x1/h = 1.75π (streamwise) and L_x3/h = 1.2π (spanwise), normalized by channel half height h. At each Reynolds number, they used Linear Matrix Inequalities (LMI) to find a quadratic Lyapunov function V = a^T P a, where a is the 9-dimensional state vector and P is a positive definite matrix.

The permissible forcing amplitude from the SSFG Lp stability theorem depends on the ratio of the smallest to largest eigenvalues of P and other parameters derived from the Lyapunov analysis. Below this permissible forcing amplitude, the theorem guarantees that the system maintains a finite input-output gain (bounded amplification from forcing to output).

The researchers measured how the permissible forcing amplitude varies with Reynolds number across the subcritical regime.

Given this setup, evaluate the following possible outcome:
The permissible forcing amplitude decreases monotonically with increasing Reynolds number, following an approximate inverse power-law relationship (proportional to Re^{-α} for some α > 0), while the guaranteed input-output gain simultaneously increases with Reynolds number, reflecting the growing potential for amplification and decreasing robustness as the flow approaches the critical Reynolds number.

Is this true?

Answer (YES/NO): YES